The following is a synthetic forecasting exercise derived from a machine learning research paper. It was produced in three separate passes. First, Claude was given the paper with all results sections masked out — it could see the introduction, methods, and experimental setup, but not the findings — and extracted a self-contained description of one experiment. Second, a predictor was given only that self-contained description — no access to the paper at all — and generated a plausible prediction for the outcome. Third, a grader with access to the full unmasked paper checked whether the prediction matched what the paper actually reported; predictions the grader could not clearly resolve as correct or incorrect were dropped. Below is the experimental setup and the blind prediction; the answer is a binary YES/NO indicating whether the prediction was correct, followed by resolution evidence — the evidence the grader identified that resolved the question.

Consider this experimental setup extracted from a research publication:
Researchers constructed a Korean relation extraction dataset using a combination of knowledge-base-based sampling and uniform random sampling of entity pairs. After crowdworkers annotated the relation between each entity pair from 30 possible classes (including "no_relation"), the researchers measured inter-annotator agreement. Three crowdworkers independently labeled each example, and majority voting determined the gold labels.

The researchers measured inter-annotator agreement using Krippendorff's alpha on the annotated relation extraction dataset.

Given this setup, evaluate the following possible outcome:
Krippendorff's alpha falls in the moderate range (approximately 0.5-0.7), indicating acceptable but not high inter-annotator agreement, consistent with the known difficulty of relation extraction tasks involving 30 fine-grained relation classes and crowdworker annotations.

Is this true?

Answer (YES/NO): NO